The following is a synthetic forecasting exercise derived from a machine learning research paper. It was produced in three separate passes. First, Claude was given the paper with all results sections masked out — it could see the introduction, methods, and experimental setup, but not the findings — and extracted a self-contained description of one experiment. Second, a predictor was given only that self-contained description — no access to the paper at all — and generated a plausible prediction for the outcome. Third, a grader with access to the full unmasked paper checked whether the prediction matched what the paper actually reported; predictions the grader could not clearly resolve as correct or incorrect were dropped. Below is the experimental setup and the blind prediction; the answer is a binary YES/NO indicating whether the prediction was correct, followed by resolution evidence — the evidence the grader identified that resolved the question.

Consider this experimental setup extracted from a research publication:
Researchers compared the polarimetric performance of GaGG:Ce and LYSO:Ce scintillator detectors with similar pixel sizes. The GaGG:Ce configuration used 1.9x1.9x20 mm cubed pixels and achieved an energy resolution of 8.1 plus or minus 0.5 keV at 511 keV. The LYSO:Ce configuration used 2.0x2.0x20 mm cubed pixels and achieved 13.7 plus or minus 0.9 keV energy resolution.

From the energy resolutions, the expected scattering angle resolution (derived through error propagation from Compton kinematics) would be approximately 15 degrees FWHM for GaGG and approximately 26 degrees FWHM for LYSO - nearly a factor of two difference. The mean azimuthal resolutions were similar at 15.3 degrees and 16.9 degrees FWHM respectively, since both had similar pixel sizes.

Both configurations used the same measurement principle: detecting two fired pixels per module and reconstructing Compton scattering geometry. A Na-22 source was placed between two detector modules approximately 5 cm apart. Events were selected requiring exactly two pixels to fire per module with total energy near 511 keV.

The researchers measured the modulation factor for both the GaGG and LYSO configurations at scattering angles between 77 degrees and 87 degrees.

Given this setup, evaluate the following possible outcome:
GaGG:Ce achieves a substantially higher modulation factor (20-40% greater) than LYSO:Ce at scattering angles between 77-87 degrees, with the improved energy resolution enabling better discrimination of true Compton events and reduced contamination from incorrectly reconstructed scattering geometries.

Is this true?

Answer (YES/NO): NO